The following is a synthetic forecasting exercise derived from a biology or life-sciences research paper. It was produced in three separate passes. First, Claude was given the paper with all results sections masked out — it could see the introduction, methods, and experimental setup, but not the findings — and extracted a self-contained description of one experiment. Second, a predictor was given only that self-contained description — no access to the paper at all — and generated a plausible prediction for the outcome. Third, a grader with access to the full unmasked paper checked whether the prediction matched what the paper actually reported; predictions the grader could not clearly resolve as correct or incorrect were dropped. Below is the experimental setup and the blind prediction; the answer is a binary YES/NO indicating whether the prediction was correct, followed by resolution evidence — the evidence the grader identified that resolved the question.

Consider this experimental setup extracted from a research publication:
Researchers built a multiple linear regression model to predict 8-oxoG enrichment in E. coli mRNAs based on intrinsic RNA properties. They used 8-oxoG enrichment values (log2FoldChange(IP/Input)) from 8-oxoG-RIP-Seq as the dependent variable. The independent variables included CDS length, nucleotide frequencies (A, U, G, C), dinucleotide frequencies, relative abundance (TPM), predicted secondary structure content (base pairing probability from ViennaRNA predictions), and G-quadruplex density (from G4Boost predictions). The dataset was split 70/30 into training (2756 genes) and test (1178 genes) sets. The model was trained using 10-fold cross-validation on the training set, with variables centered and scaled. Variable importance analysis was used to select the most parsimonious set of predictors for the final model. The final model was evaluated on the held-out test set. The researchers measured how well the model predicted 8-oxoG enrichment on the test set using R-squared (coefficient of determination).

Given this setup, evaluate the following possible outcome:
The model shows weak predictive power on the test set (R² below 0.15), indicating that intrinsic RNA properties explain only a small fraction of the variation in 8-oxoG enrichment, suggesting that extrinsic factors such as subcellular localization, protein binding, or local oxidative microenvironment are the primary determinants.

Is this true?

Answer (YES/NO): NO